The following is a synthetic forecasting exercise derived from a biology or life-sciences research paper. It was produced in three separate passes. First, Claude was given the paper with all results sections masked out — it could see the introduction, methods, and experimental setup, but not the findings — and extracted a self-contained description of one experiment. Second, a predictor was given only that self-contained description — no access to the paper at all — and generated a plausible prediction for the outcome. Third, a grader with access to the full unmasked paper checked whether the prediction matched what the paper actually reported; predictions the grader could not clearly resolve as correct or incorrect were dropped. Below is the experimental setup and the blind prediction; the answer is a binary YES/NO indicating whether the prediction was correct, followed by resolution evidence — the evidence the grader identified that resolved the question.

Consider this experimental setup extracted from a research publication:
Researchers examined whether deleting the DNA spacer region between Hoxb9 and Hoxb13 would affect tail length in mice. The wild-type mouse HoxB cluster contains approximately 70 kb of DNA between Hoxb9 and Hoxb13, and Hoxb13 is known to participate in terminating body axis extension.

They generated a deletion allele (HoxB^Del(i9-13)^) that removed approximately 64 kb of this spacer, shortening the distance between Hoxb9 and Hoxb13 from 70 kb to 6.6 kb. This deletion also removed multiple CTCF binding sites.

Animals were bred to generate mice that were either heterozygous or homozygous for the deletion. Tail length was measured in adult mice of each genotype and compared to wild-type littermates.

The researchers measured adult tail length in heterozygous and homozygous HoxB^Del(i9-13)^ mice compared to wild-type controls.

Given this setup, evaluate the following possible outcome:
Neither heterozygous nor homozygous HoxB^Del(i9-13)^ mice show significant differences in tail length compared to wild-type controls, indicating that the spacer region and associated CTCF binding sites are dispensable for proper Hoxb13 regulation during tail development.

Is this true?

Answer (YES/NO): NO